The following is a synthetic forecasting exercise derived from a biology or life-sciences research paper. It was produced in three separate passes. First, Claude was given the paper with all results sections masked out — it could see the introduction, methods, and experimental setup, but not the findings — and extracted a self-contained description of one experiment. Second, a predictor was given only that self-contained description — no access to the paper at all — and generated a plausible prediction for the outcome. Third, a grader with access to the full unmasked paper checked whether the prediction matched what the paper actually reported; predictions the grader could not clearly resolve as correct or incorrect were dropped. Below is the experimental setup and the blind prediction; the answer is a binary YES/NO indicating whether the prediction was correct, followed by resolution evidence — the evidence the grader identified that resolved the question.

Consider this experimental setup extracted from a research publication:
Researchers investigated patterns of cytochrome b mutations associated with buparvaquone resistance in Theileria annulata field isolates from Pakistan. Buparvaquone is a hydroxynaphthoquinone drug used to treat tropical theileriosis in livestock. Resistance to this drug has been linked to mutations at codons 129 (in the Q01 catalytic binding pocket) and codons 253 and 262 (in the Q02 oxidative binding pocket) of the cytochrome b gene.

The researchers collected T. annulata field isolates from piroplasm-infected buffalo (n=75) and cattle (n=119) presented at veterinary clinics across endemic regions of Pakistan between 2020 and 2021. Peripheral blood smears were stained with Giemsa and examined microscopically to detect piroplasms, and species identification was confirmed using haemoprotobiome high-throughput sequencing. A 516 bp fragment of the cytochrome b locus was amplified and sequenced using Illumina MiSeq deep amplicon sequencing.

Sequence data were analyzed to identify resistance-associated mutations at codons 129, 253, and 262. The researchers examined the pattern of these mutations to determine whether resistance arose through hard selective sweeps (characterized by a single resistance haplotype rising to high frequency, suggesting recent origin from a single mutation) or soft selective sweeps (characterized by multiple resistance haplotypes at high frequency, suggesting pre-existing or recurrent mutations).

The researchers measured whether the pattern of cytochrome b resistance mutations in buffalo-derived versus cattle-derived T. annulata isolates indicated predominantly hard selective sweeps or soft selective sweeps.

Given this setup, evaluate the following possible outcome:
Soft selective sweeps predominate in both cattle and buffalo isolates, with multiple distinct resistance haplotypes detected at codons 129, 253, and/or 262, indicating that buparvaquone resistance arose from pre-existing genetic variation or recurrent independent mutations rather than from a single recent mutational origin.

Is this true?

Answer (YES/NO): NO